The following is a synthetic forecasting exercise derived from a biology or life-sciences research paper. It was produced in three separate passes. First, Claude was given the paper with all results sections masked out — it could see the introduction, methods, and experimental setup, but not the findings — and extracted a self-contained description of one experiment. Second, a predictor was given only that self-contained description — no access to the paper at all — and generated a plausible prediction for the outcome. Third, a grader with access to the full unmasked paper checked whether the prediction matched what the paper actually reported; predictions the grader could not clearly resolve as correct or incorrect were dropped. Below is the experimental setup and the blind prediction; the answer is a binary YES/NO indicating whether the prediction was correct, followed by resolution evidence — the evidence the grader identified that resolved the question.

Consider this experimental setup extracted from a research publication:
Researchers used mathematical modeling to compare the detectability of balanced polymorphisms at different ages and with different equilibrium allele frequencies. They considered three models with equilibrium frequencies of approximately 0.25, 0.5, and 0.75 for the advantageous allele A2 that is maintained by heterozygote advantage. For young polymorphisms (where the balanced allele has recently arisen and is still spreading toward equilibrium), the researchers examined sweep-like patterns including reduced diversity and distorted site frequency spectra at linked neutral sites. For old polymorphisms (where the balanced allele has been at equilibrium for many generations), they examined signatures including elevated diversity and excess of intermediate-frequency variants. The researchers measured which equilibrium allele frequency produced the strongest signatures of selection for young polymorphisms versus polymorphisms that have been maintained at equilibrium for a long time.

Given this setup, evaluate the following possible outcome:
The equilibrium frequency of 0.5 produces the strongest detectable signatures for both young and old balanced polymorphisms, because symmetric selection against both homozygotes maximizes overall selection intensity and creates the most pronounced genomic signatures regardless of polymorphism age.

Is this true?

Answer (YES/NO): NO